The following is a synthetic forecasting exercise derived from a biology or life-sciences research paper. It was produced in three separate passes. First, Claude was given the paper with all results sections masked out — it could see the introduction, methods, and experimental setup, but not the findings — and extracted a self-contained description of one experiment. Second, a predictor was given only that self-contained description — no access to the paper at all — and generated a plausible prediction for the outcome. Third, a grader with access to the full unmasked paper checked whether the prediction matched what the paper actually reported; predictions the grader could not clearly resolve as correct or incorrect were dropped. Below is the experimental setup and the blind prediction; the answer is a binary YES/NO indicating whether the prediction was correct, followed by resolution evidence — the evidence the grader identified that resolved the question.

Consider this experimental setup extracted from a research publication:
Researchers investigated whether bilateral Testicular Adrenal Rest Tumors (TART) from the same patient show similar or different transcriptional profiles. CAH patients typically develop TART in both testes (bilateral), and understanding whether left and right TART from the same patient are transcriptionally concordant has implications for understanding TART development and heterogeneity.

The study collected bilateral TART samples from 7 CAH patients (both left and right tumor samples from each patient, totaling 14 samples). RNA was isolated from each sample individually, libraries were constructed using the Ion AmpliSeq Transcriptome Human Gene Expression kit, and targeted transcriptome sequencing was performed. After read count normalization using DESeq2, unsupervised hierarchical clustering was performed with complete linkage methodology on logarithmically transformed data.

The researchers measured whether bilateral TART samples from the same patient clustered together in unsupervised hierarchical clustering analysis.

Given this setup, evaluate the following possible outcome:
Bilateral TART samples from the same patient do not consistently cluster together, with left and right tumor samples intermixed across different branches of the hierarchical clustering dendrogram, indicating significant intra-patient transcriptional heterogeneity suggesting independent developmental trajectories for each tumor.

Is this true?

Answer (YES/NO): NO